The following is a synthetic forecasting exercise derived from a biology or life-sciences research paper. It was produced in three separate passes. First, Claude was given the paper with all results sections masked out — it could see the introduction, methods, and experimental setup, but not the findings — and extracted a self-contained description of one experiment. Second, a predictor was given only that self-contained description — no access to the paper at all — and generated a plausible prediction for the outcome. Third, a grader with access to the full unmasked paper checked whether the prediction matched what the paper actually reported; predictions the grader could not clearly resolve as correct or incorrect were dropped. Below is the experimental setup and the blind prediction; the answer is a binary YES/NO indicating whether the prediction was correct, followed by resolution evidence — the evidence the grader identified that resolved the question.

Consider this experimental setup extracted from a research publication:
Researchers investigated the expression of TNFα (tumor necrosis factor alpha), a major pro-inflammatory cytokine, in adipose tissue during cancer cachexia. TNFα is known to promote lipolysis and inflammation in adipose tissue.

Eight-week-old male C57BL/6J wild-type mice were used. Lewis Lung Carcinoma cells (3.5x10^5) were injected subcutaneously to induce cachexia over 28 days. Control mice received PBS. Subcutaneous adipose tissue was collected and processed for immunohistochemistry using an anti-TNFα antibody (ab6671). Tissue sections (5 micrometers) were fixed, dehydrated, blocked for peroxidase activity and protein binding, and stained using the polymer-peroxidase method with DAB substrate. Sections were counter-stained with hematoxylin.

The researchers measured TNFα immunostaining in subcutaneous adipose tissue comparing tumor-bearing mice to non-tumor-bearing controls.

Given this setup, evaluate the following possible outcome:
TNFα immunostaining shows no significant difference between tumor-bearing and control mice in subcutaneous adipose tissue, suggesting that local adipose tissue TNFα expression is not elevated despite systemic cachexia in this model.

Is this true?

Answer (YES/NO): NO